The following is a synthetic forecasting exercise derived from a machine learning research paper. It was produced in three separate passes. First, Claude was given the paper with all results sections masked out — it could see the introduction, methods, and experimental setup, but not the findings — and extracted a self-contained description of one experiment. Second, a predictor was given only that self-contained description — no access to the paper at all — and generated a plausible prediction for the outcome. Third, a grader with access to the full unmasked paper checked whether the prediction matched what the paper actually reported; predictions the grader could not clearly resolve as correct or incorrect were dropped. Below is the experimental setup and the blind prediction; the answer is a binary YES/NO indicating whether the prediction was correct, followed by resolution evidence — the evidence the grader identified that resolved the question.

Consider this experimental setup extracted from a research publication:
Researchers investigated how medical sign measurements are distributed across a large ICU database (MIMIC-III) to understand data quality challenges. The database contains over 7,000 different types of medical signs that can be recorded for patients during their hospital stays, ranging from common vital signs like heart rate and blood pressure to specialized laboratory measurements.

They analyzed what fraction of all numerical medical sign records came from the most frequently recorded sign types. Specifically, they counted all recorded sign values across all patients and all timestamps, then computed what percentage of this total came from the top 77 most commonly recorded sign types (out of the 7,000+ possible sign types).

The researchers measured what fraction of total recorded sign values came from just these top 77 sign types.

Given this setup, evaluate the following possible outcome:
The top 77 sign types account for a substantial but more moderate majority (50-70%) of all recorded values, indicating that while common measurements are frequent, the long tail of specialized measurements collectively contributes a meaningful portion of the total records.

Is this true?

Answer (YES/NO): YES